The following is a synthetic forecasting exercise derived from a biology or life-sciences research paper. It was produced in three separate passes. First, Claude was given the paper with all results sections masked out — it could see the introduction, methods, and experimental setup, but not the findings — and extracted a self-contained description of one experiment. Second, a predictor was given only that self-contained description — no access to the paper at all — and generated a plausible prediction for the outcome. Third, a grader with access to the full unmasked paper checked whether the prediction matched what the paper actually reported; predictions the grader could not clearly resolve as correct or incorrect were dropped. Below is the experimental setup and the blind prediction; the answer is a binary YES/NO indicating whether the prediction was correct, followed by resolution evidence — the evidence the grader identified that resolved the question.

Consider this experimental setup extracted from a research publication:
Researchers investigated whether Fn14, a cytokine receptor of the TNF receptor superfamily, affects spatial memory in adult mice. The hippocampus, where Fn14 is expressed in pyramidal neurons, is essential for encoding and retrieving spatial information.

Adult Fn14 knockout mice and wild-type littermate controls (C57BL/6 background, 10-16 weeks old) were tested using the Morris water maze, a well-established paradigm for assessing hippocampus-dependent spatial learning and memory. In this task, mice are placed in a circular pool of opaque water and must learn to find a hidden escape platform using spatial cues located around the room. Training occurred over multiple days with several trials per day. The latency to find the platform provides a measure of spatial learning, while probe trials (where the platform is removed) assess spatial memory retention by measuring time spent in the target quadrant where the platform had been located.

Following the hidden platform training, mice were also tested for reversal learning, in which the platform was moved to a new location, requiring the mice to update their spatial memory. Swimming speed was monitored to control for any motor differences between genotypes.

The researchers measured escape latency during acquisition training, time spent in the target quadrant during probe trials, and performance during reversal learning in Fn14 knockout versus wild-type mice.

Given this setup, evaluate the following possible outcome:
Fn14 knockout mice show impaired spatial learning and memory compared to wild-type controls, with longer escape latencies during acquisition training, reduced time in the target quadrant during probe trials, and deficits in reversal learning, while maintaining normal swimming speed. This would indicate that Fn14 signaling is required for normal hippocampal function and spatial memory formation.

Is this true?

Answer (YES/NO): NO